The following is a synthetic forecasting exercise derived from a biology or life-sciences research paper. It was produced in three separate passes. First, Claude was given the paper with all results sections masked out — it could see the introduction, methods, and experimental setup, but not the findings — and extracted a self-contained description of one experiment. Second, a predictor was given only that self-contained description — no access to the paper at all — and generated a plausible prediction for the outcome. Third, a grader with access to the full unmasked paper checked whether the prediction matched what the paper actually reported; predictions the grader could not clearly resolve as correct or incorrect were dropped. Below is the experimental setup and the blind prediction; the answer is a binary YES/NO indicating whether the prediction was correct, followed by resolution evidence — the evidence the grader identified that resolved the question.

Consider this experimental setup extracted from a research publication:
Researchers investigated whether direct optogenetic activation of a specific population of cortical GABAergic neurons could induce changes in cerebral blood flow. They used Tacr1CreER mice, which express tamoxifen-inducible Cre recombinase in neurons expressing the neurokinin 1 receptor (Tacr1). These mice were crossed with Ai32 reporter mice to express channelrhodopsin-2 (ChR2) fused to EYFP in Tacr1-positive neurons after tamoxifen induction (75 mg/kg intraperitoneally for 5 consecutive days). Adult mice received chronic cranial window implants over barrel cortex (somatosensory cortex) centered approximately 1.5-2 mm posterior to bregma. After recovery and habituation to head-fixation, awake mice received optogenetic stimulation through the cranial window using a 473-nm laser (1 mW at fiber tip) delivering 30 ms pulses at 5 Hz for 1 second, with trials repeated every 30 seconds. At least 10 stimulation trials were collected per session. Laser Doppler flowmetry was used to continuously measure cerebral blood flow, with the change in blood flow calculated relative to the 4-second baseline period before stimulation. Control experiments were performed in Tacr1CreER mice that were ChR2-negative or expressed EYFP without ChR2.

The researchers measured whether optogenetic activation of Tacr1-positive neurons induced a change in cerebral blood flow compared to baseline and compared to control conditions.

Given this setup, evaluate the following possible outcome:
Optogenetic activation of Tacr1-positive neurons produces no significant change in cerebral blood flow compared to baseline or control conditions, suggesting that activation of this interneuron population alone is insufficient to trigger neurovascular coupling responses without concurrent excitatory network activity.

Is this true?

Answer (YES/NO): NO